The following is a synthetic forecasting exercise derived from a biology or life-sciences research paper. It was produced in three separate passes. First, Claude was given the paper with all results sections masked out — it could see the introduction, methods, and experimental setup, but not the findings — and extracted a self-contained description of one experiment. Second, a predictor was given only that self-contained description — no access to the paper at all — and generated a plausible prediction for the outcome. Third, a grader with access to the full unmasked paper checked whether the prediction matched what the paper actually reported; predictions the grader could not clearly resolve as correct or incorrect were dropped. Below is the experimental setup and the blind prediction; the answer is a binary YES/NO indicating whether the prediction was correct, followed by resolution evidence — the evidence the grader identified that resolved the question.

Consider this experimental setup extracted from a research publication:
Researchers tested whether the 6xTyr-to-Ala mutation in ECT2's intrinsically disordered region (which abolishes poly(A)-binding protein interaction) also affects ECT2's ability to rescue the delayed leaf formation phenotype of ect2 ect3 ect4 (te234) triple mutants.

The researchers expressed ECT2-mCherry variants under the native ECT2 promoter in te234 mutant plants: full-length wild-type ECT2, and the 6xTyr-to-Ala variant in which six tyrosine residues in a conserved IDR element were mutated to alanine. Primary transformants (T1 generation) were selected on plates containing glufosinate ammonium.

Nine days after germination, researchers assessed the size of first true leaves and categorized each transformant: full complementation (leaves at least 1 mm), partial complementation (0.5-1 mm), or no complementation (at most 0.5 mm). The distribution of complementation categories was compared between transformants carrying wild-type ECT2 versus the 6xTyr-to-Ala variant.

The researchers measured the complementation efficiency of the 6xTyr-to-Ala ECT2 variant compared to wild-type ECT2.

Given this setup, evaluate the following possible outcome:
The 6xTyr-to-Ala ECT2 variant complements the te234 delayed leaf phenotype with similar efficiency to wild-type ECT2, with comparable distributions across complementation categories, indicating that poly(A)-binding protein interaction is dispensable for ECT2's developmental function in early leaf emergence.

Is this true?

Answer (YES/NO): NO